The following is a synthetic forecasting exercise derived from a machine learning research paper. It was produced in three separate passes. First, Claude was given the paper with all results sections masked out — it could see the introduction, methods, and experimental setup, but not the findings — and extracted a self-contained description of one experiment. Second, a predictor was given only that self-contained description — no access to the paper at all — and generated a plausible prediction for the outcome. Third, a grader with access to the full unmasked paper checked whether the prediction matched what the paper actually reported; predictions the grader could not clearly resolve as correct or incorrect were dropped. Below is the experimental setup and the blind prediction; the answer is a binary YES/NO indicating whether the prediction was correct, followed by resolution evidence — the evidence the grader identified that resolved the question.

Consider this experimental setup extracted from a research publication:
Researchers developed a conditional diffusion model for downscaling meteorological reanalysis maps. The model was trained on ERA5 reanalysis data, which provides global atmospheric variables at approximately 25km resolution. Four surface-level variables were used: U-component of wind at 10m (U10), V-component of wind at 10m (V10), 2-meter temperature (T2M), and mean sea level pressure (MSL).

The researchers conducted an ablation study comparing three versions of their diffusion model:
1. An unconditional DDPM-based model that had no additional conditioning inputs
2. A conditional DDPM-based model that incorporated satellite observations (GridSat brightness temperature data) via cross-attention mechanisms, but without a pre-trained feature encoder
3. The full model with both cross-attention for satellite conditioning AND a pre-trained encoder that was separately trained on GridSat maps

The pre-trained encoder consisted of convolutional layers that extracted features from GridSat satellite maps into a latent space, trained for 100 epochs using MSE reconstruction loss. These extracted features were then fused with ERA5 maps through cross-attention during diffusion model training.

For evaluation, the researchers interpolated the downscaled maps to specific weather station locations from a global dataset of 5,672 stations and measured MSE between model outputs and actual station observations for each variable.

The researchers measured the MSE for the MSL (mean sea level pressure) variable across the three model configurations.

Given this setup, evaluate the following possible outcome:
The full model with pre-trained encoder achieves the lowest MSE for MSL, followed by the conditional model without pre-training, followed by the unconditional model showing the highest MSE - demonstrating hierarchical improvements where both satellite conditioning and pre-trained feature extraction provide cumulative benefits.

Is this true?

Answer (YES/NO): YES